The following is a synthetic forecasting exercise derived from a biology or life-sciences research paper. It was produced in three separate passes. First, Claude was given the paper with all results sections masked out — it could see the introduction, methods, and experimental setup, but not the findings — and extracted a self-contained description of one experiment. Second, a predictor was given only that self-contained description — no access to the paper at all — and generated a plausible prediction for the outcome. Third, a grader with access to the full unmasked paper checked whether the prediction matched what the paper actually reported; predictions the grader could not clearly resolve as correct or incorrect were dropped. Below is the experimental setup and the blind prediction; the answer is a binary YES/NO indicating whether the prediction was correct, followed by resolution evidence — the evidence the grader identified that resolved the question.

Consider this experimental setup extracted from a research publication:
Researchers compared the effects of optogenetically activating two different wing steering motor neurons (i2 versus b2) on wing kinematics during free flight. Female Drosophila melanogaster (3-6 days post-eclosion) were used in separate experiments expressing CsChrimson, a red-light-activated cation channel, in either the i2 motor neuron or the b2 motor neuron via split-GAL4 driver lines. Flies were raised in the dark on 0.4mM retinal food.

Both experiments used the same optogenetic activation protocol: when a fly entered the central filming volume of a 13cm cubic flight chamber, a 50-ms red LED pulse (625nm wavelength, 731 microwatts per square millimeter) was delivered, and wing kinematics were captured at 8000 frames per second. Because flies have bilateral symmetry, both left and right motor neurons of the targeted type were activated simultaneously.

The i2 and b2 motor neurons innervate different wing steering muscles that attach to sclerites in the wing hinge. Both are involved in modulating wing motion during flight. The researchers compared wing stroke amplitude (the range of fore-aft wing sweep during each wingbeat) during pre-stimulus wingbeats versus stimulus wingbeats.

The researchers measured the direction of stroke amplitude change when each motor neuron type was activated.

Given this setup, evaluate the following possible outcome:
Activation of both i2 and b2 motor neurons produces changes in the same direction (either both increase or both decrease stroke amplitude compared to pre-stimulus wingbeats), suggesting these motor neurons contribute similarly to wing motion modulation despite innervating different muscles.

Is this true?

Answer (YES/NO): NO